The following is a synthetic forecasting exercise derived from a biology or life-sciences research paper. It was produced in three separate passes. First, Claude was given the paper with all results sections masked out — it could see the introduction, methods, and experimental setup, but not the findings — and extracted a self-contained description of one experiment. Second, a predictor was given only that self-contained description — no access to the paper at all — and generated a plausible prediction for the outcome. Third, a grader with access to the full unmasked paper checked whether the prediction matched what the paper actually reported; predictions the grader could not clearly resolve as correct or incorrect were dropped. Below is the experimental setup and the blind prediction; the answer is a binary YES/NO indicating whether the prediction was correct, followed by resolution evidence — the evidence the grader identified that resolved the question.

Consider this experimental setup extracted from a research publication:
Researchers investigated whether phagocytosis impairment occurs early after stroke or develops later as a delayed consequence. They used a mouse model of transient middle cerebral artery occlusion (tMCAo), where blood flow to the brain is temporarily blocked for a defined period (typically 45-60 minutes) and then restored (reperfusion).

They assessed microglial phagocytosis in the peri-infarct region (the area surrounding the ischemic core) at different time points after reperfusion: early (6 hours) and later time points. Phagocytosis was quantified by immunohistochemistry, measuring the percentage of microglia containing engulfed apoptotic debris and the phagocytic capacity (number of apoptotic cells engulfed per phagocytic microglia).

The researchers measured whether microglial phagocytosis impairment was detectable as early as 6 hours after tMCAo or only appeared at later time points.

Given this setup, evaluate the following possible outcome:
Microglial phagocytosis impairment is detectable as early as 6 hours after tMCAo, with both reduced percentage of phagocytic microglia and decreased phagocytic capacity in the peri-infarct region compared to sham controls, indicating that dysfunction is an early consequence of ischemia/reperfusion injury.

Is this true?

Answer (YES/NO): YES